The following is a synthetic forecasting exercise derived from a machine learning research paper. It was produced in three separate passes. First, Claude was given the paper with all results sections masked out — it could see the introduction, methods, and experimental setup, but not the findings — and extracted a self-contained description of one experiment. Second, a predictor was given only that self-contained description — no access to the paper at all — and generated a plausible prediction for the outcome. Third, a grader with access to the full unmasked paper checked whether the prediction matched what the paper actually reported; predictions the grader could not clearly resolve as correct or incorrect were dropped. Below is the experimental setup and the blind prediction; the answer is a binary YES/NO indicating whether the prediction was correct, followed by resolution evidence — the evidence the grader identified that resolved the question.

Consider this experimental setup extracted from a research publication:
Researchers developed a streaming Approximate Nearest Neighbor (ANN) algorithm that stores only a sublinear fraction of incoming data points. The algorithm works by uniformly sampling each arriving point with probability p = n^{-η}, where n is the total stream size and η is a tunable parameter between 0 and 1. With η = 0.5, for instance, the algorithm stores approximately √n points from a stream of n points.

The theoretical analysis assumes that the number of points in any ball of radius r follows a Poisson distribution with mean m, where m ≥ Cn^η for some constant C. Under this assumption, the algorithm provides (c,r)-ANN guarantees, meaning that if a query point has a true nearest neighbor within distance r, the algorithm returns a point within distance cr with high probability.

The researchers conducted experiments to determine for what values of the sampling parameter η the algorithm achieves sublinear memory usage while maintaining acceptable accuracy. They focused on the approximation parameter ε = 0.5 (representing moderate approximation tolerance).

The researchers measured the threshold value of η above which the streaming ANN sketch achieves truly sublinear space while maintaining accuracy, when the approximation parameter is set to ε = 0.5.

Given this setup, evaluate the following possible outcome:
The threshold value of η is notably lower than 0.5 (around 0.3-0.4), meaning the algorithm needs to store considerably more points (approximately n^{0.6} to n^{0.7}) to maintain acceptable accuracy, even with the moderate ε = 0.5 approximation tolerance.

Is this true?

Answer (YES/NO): NO